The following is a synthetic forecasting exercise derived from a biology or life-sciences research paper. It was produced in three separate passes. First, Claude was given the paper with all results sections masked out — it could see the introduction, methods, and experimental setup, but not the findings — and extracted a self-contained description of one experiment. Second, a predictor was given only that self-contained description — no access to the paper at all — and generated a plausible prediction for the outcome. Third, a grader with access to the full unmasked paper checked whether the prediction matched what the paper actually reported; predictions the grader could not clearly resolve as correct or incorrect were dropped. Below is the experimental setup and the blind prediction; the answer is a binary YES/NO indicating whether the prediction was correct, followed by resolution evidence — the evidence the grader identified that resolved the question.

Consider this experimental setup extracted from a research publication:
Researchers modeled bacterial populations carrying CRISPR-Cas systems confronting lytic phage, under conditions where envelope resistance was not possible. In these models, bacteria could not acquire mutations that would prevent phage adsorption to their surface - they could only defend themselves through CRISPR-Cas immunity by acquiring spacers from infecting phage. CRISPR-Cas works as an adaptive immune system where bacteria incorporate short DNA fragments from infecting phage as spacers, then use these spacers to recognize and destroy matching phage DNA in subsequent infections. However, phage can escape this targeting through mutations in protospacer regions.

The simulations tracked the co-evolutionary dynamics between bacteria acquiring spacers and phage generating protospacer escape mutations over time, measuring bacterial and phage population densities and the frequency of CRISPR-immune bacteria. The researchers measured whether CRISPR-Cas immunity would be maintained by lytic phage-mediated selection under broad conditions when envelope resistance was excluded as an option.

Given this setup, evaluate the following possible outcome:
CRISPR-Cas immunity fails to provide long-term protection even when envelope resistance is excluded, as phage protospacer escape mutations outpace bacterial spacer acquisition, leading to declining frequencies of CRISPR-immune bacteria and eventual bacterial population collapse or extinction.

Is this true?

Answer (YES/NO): NO